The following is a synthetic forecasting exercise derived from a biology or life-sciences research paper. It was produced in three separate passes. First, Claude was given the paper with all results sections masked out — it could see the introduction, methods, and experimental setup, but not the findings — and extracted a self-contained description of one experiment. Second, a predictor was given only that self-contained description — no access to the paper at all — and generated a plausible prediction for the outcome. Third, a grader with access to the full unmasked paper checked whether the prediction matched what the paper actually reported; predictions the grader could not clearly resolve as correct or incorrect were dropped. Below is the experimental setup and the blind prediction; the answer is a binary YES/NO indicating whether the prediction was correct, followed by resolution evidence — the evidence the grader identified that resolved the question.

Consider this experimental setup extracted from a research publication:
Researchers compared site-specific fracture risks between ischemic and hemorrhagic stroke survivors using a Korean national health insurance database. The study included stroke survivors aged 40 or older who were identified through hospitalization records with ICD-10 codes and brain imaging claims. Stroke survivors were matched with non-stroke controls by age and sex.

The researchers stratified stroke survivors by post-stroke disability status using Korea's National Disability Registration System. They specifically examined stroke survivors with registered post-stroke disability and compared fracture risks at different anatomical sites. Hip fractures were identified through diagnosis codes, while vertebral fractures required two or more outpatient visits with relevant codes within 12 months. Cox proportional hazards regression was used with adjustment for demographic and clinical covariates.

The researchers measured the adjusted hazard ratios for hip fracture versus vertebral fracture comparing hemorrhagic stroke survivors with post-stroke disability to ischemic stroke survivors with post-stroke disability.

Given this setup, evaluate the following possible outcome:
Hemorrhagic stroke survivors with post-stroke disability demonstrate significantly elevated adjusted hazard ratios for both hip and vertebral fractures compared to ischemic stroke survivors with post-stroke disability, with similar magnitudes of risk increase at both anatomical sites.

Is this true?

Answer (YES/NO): NO